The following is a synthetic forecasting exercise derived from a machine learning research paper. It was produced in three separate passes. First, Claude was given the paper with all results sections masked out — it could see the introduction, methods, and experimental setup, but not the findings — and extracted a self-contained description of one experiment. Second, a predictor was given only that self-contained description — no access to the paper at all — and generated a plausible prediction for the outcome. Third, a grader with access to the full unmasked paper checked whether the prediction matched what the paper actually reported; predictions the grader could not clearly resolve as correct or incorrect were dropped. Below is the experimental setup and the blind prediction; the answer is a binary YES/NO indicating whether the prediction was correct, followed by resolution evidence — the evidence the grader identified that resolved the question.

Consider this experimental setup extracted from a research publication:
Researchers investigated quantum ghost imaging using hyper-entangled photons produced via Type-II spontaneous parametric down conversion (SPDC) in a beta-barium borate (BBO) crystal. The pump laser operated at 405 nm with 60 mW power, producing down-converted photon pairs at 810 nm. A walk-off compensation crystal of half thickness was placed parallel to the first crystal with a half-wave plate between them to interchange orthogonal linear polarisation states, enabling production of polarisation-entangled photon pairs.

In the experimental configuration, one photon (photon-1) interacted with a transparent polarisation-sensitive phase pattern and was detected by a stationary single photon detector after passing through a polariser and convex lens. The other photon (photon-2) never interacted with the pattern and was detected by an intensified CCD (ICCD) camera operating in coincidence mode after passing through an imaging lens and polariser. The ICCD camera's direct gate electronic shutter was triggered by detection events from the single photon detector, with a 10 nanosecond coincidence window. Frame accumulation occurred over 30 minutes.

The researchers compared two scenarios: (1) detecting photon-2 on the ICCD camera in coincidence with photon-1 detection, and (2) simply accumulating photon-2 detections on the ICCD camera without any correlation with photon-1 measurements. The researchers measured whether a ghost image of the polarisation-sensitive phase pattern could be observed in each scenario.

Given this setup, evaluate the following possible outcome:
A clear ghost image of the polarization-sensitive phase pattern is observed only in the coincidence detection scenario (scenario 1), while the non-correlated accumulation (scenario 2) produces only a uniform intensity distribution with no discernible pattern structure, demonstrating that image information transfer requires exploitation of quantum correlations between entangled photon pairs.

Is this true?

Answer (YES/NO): YES